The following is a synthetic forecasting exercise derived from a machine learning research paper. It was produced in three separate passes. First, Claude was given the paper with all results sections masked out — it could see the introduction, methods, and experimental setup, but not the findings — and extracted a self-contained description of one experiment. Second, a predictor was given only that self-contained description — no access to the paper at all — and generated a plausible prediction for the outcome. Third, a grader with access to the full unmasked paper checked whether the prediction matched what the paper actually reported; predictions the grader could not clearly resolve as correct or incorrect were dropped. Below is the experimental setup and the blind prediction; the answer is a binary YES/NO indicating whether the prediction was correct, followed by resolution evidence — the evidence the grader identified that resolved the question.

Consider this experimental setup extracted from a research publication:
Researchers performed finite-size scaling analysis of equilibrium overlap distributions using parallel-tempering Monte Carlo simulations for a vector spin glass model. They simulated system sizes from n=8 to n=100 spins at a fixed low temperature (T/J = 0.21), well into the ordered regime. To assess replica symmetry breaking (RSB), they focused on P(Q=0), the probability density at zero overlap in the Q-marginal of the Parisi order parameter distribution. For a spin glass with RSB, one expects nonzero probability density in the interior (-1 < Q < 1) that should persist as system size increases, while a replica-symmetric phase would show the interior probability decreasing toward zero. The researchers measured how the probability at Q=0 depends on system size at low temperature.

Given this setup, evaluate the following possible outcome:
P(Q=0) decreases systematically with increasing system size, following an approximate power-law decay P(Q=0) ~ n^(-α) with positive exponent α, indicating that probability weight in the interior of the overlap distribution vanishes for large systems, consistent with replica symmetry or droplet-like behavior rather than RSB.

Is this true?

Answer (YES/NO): NO